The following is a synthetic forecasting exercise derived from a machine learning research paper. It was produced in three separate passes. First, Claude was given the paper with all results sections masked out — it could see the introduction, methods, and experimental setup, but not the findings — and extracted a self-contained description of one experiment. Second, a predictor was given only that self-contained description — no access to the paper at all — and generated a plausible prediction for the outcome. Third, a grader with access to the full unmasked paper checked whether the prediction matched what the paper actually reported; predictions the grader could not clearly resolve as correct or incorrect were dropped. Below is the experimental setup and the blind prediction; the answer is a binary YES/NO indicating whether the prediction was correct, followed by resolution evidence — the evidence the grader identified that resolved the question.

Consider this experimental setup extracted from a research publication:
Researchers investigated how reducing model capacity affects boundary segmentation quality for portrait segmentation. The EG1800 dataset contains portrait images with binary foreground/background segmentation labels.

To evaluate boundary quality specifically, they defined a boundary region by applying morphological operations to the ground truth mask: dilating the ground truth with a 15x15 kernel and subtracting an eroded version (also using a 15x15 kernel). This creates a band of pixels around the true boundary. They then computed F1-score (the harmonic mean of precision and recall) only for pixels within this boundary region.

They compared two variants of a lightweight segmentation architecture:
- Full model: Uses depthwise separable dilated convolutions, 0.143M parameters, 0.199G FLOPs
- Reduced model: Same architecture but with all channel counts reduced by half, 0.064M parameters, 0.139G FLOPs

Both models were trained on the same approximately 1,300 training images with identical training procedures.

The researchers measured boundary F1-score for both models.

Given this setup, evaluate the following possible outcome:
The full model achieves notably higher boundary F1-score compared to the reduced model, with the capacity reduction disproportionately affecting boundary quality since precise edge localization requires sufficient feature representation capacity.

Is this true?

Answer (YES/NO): NO